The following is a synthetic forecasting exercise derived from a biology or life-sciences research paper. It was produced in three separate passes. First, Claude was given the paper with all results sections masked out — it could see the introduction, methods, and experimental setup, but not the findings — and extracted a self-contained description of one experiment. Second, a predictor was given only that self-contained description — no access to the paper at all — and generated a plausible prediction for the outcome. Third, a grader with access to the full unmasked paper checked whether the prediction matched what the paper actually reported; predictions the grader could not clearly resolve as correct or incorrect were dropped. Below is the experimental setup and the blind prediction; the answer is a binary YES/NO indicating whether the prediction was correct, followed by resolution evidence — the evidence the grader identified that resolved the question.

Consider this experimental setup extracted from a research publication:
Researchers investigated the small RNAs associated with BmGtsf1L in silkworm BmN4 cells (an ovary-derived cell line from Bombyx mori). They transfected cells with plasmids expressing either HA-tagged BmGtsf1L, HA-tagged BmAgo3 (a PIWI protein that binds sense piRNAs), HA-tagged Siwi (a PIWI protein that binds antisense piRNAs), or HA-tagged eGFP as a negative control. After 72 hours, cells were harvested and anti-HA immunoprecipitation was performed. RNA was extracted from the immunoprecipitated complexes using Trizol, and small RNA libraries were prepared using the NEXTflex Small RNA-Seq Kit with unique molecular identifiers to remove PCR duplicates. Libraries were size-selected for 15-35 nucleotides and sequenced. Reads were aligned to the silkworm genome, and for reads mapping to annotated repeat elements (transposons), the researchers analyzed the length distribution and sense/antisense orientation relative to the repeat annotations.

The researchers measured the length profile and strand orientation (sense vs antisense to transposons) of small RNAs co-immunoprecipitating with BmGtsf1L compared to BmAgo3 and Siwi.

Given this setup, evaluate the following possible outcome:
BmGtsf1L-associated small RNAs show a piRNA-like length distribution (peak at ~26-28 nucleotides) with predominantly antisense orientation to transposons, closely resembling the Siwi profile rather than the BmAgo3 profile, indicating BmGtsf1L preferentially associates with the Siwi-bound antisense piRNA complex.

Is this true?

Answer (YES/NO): NO